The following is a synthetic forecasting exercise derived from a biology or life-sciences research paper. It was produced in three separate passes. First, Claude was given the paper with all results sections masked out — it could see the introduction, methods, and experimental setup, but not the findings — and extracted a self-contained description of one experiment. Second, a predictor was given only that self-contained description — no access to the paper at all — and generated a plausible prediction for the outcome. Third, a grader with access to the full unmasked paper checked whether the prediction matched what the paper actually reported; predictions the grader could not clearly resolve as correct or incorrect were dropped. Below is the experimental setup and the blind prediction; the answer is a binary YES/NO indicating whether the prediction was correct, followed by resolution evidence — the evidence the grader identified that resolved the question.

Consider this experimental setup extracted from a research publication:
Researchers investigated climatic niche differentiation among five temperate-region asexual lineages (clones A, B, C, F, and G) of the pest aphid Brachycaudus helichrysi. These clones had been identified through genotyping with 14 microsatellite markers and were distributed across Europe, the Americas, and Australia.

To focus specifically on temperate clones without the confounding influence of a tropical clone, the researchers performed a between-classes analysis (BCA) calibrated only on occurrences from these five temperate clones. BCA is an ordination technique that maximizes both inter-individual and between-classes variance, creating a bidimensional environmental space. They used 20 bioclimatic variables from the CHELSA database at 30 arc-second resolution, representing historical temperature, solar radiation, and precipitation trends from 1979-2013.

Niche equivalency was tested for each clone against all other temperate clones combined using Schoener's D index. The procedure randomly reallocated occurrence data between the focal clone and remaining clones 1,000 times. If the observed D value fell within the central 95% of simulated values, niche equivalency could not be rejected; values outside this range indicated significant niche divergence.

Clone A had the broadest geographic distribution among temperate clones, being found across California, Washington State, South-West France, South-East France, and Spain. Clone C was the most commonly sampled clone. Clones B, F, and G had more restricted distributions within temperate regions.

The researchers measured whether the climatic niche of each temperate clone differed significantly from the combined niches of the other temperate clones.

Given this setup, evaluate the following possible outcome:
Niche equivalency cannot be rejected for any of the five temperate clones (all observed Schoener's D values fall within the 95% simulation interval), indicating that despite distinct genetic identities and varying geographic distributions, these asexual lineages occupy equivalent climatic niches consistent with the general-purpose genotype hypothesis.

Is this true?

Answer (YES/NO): NO